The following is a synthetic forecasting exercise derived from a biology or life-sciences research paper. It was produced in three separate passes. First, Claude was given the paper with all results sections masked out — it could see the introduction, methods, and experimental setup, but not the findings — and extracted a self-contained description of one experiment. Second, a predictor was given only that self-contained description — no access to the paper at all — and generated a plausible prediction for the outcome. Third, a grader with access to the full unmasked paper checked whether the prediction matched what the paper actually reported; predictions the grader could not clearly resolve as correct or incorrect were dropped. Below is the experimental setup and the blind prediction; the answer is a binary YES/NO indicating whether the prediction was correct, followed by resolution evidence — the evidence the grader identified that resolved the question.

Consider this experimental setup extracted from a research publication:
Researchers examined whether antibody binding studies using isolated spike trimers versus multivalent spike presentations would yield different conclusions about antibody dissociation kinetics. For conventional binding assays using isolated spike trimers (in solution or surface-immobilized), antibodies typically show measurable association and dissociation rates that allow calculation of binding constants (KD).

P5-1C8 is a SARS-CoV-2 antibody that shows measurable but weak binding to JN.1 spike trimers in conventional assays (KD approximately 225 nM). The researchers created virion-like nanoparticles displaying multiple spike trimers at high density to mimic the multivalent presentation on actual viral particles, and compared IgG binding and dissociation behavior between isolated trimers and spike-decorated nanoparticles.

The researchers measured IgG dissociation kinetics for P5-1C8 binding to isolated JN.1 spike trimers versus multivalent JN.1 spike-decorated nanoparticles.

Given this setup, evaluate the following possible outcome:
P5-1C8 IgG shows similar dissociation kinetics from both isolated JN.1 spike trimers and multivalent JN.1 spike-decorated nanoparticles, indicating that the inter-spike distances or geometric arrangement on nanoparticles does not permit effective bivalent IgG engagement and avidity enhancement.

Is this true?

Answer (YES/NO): NO